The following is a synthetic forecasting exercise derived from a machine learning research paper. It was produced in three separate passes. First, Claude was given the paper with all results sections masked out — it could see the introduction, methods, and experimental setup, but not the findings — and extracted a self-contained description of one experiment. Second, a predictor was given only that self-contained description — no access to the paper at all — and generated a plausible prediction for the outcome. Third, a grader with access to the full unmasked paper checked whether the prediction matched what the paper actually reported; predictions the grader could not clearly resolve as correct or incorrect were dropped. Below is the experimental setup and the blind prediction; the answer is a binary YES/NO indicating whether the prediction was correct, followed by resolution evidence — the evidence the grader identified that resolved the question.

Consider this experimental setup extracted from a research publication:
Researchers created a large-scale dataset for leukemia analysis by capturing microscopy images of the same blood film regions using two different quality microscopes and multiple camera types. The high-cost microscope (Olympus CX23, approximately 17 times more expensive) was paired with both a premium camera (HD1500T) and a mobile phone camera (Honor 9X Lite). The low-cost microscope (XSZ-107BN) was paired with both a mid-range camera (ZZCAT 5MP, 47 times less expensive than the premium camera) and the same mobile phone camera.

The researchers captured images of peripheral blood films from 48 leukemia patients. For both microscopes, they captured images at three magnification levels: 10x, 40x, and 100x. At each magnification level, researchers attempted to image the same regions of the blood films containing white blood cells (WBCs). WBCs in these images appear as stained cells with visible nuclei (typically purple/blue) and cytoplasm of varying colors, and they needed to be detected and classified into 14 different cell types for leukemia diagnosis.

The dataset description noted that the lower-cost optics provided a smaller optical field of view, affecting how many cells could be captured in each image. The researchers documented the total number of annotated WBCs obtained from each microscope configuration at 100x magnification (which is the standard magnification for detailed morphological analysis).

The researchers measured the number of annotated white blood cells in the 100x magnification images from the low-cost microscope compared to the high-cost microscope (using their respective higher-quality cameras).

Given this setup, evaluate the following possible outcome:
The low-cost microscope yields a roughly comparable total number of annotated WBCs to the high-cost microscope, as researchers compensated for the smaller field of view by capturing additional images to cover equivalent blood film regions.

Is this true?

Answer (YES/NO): NO